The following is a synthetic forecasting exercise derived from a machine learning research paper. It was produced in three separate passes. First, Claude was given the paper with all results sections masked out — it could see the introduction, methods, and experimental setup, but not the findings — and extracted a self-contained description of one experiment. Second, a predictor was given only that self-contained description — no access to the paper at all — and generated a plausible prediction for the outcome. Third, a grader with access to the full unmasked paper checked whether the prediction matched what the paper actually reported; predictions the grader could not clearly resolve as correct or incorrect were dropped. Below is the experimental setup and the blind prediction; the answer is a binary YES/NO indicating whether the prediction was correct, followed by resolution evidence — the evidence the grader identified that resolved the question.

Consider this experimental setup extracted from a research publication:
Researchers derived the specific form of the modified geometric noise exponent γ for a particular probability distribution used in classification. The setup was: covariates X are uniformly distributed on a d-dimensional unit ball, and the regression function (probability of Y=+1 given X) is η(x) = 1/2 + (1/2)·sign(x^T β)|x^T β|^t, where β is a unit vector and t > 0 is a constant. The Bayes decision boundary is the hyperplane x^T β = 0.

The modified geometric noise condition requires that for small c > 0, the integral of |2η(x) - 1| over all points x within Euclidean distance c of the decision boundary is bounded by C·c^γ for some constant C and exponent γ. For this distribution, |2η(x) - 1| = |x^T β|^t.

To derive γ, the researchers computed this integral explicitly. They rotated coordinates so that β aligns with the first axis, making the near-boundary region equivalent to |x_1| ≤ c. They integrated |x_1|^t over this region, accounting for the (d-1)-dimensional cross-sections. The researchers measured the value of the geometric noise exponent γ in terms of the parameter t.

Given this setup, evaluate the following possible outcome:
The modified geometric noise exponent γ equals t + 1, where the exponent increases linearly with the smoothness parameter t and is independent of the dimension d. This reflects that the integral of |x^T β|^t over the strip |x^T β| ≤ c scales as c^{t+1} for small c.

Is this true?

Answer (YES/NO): YES